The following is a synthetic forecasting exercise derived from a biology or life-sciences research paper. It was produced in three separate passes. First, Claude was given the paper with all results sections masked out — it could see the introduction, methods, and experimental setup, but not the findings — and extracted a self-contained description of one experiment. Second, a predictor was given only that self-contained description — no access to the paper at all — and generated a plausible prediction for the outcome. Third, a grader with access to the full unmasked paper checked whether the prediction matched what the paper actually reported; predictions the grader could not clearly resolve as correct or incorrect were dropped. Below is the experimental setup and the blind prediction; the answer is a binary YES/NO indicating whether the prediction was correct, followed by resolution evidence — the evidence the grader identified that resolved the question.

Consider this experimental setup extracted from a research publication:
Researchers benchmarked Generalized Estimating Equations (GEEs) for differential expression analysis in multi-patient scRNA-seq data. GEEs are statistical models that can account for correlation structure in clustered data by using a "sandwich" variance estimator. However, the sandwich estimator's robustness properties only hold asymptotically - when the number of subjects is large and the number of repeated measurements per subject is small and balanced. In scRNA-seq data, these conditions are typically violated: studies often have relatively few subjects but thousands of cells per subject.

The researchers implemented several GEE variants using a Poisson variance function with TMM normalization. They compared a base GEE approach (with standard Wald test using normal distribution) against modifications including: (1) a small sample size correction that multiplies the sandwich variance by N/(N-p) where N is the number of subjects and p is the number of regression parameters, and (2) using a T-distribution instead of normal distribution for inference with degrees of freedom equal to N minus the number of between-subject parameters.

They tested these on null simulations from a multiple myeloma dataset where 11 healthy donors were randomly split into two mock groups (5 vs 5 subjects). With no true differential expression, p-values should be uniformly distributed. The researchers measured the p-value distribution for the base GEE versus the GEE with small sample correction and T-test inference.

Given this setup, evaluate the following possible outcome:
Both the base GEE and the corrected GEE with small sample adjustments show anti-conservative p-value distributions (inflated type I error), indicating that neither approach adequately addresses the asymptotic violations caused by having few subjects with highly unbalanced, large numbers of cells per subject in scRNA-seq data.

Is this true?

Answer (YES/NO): NO